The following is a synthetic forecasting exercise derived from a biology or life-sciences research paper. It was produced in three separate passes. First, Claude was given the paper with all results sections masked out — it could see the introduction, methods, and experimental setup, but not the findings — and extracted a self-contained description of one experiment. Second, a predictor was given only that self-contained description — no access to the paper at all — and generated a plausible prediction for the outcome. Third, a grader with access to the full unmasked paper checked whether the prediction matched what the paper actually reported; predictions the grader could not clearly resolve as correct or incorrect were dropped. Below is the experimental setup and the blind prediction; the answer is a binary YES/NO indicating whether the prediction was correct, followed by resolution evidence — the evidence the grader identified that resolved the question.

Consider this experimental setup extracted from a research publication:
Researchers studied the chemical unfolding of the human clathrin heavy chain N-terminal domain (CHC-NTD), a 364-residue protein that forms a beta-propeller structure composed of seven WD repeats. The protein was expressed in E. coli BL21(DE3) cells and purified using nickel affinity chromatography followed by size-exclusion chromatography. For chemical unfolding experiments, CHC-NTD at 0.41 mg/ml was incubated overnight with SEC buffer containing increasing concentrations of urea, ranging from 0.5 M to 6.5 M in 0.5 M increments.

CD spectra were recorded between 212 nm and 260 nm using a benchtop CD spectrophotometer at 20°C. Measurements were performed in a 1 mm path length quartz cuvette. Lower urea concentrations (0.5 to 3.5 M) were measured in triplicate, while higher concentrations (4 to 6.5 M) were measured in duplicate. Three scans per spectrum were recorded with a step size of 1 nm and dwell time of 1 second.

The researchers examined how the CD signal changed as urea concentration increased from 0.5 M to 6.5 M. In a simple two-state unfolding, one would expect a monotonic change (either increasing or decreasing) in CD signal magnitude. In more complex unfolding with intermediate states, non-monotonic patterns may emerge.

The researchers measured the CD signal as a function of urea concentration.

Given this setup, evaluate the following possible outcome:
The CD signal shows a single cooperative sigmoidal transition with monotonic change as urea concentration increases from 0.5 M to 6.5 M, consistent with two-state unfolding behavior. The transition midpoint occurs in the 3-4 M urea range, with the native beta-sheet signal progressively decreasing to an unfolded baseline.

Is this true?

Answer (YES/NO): NO